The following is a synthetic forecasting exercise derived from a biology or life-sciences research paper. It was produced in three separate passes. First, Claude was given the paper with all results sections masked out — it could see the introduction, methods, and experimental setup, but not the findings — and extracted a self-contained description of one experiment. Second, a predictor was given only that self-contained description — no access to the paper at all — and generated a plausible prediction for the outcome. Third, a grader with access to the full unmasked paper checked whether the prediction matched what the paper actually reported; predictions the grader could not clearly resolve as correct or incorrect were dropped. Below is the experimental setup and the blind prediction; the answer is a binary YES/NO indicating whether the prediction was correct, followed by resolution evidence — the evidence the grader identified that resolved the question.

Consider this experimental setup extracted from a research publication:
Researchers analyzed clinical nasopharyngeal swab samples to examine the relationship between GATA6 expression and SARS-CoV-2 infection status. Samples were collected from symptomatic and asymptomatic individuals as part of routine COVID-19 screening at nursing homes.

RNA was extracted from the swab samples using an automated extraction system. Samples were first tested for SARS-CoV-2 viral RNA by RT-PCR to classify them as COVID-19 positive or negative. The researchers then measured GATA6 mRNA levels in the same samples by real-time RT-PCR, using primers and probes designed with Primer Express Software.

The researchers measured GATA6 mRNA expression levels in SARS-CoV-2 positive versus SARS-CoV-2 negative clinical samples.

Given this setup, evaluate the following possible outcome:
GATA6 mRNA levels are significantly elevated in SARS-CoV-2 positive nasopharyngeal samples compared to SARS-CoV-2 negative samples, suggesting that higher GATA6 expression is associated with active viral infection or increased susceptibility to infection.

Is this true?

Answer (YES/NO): YES